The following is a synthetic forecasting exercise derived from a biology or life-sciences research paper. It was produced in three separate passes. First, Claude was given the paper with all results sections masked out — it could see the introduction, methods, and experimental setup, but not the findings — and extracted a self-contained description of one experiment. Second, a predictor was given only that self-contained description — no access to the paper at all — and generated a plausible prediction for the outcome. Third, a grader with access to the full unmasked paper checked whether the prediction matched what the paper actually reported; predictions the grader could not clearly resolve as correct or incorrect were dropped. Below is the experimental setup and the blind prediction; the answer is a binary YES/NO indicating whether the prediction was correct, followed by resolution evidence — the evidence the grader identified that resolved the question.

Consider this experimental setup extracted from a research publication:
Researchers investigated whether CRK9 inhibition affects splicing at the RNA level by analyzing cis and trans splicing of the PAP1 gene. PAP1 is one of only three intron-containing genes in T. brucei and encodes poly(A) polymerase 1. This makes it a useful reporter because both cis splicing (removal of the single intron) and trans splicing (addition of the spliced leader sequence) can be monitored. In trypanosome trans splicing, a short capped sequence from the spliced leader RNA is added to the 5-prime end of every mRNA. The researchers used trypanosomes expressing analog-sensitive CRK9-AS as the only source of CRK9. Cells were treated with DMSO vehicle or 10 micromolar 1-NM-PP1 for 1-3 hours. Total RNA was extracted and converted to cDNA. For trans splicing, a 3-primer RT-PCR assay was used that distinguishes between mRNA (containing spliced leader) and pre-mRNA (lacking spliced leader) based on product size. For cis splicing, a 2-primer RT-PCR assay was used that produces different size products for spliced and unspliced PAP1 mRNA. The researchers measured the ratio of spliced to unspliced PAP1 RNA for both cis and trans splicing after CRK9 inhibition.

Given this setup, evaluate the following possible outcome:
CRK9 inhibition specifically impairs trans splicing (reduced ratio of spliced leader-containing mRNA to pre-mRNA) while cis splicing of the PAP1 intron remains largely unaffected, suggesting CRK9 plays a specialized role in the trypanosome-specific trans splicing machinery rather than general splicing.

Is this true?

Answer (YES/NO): NO